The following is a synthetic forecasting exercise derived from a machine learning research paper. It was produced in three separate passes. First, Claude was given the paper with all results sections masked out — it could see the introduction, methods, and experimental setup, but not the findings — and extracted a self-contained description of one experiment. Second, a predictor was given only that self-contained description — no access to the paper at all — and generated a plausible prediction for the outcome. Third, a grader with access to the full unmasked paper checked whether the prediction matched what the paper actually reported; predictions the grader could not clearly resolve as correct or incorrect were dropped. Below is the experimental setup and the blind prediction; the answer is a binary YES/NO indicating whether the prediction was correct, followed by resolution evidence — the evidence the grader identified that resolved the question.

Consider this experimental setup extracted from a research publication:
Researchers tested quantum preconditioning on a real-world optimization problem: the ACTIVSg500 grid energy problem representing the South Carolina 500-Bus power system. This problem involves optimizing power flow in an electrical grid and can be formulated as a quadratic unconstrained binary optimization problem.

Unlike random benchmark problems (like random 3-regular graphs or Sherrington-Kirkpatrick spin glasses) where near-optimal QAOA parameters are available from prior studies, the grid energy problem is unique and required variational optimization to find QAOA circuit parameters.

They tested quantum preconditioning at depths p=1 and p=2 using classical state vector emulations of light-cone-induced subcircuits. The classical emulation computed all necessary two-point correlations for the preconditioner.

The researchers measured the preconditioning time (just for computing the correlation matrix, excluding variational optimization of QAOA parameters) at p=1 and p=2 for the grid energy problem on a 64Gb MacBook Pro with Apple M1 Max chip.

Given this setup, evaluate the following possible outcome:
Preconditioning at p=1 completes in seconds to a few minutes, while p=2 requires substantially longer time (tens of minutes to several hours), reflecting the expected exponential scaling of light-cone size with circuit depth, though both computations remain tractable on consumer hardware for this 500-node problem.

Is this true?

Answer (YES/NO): NO